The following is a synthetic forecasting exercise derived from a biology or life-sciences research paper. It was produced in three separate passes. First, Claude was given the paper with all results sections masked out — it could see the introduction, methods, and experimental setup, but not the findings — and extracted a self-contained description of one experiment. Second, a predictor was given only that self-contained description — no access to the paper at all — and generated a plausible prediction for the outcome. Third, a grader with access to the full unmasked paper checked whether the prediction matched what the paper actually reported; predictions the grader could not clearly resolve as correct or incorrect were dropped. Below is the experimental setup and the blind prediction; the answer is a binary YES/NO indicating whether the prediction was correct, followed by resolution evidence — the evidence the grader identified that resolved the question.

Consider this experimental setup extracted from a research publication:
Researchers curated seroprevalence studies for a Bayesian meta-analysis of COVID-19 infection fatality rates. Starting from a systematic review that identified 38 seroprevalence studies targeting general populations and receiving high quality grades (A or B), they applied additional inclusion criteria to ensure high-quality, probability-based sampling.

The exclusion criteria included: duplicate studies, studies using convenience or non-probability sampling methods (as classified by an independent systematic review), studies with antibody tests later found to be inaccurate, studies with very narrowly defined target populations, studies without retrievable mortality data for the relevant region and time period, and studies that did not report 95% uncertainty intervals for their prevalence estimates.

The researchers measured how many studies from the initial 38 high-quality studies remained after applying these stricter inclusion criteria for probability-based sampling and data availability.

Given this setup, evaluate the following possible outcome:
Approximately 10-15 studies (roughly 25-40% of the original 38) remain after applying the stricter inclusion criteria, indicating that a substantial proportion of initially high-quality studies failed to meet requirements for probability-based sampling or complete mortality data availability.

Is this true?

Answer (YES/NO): NO